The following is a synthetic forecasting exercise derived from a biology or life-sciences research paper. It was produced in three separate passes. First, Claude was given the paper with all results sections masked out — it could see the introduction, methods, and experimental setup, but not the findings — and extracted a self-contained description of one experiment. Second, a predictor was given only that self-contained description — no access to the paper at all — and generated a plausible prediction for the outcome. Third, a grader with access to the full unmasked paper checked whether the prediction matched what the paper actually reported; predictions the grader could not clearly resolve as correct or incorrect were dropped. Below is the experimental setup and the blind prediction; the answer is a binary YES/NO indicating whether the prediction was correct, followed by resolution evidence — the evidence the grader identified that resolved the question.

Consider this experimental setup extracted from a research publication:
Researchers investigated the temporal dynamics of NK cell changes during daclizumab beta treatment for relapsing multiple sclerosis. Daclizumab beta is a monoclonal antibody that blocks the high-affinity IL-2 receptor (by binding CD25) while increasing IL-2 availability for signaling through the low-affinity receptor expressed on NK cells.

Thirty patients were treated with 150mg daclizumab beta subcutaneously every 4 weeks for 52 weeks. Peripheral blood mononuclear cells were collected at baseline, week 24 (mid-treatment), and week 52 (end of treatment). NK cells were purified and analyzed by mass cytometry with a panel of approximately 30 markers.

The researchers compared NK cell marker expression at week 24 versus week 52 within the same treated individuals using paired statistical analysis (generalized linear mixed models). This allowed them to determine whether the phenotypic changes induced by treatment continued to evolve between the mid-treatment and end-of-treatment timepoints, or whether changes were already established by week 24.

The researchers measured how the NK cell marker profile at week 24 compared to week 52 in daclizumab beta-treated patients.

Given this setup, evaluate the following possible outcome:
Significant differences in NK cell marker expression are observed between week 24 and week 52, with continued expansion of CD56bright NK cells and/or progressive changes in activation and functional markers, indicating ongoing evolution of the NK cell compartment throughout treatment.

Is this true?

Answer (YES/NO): YES